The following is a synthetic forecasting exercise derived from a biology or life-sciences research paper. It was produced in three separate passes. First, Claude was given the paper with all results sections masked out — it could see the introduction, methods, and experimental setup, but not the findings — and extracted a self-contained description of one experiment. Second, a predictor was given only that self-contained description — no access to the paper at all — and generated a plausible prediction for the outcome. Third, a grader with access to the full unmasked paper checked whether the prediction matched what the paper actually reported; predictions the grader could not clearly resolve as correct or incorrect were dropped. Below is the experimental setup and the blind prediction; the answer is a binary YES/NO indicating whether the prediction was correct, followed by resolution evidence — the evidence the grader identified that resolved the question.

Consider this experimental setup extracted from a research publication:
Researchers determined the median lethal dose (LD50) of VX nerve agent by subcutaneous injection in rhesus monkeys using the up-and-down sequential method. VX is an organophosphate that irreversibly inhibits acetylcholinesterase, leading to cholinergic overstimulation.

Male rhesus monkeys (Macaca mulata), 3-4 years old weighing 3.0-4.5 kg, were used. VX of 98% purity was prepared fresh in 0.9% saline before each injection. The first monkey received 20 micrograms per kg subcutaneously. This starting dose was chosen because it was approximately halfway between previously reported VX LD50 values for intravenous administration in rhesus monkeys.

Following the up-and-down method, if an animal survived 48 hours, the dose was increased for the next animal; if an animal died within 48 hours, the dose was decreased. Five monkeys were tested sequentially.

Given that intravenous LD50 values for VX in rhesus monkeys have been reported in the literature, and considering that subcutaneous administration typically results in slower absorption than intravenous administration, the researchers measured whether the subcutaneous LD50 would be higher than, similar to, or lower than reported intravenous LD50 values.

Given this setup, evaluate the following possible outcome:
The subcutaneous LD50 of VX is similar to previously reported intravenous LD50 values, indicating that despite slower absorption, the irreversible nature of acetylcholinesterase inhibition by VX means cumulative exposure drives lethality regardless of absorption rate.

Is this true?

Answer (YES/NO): NO